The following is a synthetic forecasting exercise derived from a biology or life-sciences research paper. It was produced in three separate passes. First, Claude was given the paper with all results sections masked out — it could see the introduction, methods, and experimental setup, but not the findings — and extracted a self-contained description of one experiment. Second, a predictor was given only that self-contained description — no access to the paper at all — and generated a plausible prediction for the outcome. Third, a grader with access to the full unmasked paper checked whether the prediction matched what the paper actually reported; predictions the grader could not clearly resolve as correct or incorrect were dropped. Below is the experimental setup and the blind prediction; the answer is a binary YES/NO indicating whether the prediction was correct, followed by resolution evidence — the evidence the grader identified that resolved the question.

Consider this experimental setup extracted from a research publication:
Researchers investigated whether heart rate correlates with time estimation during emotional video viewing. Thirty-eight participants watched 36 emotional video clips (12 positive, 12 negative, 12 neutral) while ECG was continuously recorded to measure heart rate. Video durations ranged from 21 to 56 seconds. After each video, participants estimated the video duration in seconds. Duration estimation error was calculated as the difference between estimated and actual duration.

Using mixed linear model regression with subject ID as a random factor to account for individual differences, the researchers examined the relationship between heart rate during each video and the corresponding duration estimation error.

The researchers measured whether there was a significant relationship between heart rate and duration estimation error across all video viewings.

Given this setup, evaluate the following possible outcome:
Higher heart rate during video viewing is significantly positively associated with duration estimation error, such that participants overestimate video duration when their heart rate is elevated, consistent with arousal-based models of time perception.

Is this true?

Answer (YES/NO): YES